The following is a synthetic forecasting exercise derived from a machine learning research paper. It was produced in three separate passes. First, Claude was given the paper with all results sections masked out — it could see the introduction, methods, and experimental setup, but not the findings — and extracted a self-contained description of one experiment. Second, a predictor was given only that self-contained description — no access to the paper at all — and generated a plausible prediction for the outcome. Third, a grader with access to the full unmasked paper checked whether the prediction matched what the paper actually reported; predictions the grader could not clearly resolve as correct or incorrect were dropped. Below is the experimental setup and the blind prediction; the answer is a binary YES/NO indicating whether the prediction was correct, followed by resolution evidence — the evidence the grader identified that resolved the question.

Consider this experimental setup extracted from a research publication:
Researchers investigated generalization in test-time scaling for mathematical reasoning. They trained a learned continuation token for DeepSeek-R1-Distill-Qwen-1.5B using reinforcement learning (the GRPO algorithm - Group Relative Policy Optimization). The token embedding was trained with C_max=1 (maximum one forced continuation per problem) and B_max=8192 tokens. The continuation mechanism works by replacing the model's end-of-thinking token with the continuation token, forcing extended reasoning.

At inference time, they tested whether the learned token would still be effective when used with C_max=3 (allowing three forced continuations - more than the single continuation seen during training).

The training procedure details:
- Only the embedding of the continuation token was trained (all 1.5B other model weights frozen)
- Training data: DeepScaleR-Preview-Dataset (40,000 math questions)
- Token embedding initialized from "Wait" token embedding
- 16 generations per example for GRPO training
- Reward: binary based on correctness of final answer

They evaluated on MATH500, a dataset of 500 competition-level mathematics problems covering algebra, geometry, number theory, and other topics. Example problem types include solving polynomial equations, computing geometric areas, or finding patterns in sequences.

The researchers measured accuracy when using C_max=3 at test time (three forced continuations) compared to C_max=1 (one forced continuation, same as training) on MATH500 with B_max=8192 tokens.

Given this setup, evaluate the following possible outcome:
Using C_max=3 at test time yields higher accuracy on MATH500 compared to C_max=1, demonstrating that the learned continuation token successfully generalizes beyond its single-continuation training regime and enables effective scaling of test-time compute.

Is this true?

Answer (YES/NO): YES